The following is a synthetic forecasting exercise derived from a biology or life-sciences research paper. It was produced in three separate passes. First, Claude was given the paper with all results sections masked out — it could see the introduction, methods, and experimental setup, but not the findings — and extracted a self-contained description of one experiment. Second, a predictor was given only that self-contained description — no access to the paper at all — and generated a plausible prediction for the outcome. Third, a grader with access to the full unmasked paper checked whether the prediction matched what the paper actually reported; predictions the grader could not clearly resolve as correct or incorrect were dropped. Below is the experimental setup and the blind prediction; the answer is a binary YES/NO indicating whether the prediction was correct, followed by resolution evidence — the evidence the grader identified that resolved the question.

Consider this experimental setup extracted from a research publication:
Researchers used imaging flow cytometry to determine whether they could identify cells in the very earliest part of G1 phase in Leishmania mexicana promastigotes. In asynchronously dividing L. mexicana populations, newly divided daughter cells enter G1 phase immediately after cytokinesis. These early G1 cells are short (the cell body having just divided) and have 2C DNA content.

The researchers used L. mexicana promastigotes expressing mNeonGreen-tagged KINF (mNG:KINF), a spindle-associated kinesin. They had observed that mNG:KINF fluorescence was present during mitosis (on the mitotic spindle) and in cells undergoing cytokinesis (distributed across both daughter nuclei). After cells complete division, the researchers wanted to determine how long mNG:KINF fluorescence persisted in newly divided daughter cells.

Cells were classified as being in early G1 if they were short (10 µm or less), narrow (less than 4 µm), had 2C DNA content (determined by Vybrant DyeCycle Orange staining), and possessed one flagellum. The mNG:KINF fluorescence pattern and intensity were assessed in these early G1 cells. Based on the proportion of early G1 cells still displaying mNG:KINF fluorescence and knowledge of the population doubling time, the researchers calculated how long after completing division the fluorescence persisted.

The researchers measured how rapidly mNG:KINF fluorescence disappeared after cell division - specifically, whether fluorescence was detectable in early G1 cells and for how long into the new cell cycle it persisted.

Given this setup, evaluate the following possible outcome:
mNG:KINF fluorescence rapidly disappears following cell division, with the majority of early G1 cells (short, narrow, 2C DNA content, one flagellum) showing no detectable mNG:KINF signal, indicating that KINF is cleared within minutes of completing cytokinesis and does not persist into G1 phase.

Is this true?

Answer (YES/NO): NO